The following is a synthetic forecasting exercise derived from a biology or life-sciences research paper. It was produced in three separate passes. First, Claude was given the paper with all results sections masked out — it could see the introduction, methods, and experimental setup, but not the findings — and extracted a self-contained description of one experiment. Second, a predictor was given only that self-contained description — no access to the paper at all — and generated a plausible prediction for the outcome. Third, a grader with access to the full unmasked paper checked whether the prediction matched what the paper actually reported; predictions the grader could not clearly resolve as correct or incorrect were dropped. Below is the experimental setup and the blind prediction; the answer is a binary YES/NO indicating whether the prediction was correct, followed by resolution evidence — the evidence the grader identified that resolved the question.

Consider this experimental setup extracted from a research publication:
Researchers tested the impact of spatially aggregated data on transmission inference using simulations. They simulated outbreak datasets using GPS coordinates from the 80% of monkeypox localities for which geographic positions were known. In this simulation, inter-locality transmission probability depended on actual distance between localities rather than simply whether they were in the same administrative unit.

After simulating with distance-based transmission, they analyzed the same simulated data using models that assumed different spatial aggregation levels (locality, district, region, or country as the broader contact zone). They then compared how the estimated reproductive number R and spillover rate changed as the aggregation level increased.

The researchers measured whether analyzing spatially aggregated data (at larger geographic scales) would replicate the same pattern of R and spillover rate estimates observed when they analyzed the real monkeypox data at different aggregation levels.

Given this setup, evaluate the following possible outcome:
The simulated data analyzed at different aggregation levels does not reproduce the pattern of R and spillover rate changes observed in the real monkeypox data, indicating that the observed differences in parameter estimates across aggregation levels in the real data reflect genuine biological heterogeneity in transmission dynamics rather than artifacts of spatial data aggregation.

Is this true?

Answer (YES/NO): NO